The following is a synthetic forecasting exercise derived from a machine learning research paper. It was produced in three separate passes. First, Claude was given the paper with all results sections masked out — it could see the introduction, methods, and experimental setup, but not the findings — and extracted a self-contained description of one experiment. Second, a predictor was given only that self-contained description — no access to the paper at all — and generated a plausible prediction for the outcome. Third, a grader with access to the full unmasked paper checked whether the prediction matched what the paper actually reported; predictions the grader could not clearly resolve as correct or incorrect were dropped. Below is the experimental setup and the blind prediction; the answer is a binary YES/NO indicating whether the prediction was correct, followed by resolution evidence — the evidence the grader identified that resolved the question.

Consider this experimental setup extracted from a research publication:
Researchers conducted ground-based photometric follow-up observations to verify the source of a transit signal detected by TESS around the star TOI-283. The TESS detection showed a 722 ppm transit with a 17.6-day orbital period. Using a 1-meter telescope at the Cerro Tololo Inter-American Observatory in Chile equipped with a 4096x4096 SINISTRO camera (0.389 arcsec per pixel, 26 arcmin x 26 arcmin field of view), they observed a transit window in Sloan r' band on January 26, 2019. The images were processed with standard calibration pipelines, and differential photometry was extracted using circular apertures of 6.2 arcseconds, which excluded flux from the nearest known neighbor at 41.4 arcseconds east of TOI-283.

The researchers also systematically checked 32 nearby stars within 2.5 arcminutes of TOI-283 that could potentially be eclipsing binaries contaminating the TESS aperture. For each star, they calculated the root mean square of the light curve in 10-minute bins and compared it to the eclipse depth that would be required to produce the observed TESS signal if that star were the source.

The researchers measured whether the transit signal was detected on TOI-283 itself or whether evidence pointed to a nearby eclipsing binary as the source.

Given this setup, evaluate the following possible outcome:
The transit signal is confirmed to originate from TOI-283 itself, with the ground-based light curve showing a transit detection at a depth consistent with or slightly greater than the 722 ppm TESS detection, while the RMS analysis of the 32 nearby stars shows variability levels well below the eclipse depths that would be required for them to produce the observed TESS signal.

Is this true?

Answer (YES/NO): YES